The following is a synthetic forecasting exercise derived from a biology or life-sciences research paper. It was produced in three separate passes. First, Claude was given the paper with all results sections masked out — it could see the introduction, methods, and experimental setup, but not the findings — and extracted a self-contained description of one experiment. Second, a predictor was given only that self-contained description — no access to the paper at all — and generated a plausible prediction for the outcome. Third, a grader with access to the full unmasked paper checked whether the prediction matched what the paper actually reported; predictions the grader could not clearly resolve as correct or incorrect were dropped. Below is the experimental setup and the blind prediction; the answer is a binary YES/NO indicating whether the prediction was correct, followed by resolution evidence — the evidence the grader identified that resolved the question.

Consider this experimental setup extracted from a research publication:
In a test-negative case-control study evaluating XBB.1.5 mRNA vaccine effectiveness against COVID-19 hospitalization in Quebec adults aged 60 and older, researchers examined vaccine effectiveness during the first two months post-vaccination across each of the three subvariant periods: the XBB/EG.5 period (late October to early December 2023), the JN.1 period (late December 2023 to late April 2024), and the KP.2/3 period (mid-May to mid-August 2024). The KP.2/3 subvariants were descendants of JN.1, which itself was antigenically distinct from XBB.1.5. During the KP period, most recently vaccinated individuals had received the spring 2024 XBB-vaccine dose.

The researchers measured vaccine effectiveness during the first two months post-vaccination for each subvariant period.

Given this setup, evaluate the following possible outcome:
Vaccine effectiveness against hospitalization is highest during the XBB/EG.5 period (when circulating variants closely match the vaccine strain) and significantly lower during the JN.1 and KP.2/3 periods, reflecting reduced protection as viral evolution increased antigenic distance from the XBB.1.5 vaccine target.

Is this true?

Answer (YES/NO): NO